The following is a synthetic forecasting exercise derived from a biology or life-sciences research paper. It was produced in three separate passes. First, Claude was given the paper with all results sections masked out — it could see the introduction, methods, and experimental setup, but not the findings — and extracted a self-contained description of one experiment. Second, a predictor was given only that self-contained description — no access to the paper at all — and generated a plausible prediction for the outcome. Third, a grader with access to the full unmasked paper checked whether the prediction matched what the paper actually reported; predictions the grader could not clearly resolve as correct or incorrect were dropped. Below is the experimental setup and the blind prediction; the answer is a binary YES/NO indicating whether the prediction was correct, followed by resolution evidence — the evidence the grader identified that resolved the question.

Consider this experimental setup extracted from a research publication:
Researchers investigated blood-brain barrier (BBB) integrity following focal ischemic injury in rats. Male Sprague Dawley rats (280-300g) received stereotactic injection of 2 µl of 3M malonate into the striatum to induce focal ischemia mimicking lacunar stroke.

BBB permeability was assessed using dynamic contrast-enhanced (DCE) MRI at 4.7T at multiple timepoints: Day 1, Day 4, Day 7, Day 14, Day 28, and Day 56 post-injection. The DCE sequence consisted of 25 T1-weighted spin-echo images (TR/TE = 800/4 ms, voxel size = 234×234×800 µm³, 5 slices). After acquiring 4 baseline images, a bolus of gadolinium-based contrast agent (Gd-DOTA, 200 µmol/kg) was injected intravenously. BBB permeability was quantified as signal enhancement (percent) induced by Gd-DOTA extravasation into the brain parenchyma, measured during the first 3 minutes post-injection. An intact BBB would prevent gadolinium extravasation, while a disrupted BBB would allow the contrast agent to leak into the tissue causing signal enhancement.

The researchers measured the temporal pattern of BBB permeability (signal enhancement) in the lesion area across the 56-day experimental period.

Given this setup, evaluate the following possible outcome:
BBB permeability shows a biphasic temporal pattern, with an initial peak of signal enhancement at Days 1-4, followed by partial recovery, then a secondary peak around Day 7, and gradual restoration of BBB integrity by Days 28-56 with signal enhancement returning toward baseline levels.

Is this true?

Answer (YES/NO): NO